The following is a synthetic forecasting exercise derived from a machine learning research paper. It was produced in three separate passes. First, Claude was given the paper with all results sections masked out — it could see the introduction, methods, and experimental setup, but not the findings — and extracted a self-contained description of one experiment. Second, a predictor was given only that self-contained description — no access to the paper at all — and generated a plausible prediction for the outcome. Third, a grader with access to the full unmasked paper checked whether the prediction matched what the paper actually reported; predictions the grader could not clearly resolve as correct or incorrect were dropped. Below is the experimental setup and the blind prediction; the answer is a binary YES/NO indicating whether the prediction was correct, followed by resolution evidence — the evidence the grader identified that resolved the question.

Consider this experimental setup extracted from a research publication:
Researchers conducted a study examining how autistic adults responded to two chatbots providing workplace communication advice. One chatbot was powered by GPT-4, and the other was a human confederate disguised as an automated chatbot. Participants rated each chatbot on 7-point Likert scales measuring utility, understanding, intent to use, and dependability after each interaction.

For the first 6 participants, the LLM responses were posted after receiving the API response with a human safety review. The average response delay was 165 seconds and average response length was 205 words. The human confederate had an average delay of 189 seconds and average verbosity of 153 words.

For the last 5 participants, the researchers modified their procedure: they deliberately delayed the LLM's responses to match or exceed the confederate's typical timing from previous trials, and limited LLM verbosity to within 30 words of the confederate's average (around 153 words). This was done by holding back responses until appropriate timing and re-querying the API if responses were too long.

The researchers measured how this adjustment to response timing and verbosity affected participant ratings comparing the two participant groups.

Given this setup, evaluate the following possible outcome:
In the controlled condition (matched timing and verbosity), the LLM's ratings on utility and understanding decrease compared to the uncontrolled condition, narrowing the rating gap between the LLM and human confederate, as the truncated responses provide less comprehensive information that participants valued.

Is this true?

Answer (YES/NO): NO